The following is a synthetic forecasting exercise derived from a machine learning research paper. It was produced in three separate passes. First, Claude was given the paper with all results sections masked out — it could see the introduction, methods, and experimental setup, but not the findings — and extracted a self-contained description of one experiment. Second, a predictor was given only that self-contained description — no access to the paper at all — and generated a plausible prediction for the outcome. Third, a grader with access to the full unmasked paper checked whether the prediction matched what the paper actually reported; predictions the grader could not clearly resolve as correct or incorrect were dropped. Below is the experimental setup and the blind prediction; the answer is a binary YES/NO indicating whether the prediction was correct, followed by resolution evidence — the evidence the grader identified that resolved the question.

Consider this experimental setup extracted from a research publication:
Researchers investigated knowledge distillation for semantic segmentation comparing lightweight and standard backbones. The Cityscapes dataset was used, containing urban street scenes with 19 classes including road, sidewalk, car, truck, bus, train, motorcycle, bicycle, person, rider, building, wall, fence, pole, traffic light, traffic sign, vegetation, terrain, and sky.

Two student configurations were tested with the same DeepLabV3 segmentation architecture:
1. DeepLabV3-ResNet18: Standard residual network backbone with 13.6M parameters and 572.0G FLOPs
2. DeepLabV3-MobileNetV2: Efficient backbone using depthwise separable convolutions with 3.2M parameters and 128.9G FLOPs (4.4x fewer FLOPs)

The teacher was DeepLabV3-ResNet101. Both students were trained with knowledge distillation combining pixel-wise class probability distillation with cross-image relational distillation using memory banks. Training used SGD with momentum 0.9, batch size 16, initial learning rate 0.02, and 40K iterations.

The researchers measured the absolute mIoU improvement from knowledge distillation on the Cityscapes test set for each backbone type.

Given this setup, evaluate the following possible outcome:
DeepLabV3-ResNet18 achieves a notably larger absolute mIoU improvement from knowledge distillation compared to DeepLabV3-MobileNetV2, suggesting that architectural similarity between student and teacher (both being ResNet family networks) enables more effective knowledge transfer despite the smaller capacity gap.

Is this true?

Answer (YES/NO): NO